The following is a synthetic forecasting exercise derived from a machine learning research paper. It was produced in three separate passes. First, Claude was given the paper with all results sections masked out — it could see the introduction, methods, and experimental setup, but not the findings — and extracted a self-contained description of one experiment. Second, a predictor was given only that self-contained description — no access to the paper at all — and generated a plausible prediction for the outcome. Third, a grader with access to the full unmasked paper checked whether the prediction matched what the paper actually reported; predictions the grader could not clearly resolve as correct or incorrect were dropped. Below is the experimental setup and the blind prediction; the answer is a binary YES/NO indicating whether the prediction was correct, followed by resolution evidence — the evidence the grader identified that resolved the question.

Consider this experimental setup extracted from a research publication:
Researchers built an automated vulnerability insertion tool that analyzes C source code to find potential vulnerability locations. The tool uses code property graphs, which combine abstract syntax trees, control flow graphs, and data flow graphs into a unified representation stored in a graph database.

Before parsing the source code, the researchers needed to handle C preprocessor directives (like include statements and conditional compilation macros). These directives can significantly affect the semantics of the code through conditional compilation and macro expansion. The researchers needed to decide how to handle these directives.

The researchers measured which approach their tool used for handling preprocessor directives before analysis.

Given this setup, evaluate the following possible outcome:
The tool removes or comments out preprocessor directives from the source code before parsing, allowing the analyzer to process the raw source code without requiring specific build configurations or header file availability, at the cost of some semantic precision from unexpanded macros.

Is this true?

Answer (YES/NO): NO